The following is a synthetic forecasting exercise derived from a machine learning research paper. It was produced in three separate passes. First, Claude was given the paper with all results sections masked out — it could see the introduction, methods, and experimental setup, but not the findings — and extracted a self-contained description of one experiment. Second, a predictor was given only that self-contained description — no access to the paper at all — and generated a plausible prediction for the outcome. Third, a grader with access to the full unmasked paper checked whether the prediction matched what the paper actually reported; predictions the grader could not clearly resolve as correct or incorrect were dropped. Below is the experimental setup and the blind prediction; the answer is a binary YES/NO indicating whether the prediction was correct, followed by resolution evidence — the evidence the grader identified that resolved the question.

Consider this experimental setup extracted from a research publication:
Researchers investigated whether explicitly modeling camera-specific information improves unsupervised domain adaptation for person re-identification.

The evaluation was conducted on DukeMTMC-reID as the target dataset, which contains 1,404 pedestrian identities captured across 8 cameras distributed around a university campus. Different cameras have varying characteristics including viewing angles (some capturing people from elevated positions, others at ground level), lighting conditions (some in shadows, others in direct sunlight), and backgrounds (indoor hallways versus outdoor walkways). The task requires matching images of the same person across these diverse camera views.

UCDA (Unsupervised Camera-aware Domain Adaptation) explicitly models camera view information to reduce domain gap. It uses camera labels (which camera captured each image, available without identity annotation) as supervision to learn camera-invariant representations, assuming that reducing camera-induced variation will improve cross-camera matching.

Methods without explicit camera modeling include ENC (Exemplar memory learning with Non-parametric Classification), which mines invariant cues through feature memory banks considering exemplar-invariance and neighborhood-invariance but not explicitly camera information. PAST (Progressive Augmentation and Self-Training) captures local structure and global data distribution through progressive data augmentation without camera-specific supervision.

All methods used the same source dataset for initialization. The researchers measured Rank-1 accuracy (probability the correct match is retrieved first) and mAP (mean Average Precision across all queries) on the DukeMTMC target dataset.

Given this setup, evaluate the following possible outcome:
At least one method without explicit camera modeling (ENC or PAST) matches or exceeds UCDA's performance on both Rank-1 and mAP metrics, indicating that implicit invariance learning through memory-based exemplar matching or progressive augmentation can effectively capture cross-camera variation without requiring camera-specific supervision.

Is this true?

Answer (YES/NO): YES